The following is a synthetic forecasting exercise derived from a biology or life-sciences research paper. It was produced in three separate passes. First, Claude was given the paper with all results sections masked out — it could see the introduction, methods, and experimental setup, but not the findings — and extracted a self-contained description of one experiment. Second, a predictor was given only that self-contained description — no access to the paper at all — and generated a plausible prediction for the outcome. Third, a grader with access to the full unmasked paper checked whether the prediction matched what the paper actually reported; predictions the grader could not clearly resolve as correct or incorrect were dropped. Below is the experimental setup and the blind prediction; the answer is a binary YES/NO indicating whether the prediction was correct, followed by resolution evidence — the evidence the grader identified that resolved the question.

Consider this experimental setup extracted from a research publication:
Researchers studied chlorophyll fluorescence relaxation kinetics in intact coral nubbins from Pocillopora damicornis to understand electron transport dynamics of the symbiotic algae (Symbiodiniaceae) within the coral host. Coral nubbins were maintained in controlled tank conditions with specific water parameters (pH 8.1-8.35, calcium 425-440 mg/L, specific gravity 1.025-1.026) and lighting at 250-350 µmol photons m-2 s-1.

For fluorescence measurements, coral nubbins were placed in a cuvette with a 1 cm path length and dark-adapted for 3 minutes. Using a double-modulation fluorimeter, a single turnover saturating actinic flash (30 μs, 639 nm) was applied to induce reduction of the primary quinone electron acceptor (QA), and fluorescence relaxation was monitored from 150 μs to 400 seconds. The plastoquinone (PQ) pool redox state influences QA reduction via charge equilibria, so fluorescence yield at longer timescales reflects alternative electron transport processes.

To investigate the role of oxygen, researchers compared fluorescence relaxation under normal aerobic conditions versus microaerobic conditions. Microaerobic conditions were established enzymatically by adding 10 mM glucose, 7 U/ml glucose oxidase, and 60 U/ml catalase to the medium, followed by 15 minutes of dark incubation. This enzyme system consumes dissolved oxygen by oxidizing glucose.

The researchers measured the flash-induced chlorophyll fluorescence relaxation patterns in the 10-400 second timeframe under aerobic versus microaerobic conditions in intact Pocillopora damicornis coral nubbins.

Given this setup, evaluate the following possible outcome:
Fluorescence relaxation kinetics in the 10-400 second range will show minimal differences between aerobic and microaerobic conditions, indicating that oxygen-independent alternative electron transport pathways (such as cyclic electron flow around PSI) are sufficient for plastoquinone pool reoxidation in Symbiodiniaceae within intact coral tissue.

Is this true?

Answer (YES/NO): NO